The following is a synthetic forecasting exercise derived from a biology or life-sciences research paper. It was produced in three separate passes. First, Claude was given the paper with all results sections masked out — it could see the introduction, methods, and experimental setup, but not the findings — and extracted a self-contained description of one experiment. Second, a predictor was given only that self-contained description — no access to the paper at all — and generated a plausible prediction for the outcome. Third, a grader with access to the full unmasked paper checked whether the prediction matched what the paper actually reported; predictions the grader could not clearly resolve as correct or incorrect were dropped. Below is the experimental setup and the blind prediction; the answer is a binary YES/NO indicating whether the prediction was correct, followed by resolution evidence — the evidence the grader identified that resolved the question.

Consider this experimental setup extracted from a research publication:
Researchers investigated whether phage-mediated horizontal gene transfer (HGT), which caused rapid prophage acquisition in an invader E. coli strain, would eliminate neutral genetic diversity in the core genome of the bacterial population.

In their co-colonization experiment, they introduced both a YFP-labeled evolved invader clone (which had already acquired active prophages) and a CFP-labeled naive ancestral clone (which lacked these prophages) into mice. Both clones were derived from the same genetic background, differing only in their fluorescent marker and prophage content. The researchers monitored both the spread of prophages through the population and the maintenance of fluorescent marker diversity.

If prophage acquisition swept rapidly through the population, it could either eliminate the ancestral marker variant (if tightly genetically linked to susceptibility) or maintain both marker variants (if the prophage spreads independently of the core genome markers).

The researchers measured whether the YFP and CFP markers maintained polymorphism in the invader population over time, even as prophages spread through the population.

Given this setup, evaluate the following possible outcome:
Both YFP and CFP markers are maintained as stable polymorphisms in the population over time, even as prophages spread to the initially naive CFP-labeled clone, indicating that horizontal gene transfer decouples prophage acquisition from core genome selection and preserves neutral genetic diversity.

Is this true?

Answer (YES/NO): YES